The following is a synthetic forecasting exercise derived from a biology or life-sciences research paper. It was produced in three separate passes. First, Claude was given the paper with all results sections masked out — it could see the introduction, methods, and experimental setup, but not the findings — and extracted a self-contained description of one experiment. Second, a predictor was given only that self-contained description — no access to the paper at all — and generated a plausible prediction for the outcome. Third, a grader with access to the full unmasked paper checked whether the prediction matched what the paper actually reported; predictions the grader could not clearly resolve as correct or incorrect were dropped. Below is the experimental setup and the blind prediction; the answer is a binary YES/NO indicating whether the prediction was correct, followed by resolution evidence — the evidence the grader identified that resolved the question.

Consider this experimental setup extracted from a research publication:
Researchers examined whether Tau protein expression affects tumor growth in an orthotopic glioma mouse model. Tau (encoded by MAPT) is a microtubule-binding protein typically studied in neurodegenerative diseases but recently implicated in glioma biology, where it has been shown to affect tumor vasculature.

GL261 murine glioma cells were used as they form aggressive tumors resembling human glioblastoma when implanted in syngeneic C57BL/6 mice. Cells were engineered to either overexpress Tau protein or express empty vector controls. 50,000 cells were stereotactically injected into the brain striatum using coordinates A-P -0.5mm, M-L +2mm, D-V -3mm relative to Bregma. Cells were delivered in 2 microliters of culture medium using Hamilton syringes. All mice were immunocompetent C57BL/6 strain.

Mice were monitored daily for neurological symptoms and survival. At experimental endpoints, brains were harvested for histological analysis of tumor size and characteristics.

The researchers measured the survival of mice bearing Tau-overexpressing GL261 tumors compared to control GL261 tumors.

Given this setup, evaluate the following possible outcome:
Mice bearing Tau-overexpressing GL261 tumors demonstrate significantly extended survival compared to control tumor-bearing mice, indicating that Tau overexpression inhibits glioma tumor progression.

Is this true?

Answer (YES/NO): YES